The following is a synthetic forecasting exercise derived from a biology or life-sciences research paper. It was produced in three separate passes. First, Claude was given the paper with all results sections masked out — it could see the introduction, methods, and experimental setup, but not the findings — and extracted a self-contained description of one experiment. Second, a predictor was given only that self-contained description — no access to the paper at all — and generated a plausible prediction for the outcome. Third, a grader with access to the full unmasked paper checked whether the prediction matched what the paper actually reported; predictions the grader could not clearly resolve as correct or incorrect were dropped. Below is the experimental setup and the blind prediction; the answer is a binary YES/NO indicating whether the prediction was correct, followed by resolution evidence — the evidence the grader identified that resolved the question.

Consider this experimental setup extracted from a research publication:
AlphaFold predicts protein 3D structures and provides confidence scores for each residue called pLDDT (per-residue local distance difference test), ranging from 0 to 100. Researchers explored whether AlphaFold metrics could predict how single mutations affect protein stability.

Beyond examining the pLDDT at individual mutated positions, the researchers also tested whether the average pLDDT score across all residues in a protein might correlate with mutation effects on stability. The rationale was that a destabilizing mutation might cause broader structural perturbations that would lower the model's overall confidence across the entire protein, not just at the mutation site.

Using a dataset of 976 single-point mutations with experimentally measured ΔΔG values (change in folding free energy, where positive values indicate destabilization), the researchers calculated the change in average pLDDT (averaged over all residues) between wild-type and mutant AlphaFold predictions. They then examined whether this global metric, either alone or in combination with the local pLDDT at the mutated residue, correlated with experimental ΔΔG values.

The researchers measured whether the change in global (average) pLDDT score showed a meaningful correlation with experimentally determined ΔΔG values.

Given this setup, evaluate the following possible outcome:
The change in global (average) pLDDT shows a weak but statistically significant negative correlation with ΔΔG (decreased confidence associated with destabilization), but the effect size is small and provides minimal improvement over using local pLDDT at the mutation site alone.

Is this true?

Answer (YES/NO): NO